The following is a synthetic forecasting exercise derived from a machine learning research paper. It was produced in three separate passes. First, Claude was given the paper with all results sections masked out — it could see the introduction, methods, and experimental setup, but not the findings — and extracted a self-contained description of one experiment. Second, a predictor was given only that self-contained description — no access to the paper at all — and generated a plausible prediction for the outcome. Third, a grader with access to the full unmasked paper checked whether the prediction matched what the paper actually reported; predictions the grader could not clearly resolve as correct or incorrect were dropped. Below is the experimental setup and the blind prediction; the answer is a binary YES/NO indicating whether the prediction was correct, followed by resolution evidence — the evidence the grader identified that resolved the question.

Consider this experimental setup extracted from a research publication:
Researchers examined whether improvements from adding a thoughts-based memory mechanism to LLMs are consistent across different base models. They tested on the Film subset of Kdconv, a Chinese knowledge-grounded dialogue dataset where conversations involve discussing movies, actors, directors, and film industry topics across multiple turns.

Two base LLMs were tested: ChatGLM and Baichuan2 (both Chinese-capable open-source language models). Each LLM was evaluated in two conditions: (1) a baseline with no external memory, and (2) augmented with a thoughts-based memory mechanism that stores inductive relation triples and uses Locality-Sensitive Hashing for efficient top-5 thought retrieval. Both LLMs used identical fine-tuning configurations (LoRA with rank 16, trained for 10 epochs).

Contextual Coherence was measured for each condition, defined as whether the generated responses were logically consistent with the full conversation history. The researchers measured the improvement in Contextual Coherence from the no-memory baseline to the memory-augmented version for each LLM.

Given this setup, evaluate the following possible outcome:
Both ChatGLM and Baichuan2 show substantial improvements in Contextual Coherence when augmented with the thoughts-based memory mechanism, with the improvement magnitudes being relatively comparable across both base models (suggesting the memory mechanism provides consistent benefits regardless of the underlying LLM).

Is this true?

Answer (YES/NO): NO